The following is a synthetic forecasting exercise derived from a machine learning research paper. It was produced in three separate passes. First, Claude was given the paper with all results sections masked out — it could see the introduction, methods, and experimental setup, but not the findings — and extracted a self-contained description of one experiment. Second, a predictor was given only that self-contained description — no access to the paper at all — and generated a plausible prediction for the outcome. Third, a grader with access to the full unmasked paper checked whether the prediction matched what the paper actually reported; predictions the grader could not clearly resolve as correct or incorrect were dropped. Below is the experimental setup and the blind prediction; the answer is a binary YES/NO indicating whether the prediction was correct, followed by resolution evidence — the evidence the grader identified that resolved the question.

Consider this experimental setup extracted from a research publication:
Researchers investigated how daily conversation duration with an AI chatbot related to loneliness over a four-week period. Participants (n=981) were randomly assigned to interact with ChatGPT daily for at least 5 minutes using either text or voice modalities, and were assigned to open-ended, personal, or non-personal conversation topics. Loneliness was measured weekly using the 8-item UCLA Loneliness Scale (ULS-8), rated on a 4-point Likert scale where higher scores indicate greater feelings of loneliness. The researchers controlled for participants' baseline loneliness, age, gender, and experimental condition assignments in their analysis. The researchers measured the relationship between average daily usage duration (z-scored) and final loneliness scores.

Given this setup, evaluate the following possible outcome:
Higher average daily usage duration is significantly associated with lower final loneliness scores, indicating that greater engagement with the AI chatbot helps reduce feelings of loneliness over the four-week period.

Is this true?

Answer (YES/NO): NO